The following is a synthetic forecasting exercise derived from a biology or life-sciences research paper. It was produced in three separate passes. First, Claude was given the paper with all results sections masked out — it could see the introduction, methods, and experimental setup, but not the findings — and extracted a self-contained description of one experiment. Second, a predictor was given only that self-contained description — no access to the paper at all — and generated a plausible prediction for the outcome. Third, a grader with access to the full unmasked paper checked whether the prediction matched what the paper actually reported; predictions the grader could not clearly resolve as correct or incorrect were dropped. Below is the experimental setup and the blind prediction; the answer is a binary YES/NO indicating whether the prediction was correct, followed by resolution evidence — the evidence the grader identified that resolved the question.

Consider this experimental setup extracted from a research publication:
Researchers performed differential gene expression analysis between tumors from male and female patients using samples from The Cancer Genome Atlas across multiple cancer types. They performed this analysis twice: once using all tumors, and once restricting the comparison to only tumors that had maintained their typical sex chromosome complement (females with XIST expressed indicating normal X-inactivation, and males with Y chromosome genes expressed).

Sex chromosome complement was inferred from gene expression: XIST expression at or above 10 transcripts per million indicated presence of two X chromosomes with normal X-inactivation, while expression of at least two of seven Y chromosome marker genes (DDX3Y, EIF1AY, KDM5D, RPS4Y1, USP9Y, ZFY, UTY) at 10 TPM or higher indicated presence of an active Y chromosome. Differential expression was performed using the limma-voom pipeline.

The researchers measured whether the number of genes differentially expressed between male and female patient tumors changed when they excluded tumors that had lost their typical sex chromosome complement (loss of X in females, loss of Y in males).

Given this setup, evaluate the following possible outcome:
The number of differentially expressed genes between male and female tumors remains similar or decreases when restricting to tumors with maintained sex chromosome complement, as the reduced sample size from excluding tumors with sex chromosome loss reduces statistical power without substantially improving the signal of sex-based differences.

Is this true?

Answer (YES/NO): NO